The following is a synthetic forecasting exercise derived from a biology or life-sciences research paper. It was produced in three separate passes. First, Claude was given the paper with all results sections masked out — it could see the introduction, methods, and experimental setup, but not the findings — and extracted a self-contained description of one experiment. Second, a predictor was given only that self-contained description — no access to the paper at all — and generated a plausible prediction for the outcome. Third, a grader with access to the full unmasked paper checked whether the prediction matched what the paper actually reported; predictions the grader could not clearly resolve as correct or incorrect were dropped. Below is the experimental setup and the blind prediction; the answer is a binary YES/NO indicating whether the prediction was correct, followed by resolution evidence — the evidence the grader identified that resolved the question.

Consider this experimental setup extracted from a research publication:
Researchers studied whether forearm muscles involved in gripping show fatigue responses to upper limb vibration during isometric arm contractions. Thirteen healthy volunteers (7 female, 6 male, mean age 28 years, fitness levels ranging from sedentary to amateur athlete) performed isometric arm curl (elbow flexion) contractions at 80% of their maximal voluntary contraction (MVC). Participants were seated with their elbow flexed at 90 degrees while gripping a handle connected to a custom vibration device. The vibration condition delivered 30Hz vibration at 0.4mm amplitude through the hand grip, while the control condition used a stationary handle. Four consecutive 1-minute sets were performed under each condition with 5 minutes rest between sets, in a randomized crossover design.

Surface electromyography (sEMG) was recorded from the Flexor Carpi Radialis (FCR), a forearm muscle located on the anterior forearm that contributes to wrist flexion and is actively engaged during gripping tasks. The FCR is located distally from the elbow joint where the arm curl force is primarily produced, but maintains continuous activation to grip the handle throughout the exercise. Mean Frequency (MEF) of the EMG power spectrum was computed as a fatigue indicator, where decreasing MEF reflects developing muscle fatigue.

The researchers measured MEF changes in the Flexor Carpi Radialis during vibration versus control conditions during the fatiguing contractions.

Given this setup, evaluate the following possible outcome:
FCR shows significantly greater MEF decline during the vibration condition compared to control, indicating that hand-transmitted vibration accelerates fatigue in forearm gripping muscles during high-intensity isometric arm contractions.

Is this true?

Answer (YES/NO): YES